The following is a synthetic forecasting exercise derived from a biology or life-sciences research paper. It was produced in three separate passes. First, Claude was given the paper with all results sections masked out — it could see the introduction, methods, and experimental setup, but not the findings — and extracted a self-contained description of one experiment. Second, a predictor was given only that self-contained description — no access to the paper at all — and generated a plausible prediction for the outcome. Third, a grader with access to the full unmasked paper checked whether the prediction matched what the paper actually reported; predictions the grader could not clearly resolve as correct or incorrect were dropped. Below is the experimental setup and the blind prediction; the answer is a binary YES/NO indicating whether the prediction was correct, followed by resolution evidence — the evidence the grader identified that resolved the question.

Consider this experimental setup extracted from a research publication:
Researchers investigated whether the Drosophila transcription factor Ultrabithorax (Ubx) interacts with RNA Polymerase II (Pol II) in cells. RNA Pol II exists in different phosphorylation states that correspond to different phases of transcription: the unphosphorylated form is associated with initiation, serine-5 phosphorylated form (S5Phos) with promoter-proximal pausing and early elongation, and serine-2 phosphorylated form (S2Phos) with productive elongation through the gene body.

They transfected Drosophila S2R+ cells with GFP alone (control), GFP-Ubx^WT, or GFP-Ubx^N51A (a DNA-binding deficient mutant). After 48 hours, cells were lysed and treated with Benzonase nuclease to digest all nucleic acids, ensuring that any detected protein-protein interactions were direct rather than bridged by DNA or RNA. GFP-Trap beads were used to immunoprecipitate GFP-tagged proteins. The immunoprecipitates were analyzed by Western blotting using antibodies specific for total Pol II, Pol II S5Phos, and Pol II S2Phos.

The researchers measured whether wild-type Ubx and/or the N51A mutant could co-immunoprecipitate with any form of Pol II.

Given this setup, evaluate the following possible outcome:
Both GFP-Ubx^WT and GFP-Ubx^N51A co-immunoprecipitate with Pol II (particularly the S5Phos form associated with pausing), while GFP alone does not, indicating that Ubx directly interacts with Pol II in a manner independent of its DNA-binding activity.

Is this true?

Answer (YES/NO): YES